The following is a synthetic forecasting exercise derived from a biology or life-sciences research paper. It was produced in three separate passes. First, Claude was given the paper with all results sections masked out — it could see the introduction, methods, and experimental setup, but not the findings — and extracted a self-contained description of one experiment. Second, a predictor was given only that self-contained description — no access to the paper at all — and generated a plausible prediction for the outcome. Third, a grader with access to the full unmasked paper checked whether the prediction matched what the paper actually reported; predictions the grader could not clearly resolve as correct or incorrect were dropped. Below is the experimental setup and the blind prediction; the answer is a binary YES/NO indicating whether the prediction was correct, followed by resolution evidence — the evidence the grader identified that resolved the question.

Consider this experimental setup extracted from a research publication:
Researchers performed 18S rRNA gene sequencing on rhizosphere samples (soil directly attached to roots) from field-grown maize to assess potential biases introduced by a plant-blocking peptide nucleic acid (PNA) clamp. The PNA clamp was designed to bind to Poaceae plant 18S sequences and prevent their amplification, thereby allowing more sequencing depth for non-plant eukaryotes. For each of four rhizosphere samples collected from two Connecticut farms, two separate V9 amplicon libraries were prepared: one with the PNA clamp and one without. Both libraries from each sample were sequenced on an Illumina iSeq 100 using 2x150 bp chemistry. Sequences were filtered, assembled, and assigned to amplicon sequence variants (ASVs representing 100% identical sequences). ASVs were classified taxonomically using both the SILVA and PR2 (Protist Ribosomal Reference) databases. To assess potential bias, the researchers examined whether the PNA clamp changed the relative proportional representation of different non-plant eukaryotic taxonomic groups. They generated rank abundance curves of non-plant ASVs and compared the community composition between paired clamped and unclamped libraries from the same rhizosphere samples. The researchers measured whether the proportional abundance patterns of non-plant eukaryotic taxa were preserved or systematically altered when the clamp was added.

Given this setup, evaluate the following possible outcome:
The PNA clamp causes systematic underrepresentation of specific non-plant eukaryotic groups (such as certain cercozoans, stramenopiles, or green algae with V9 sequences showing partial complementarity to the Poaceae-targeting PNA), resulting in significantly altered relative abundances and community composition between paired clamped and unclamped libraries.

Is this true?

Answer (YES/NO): NO